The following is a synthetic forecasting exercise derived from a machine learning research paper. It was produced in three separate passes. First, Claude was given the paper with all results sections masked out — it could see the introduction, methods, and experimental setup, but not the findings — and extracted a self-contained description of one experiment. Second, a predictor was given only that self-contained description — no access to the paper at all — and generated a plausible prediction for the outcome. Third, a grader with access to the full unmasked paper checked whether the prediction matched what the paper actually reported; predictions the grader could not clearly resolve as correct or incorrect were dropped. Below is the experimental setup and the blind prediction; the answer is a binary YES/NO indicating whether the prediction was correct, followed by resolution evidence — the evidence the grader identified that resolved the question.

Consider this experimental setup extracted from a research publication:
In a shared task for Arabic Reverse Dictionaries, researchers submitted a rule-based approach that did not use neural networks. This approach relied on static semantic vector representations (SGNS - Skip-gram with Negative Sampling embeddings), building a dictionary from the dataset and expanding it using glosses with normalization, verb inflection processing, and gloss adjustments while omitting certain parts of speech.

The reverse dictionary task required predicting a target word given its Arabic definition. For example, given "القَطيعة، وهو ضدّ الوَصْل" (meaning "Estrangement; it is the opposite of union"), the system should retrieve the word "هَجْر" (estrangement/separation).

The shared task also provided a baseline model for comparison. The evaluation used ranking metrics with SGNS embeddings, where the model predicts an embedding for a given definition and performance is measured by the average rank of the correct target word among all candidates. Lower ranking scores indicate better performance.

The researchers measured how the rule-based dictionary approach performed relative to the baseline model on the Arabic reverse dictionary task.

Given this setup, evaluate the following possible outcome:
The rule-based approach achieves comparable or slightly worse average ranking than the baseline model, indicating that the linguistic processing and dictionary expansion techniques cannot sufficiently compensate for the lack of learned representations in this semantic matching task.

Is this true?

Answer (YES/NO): NO